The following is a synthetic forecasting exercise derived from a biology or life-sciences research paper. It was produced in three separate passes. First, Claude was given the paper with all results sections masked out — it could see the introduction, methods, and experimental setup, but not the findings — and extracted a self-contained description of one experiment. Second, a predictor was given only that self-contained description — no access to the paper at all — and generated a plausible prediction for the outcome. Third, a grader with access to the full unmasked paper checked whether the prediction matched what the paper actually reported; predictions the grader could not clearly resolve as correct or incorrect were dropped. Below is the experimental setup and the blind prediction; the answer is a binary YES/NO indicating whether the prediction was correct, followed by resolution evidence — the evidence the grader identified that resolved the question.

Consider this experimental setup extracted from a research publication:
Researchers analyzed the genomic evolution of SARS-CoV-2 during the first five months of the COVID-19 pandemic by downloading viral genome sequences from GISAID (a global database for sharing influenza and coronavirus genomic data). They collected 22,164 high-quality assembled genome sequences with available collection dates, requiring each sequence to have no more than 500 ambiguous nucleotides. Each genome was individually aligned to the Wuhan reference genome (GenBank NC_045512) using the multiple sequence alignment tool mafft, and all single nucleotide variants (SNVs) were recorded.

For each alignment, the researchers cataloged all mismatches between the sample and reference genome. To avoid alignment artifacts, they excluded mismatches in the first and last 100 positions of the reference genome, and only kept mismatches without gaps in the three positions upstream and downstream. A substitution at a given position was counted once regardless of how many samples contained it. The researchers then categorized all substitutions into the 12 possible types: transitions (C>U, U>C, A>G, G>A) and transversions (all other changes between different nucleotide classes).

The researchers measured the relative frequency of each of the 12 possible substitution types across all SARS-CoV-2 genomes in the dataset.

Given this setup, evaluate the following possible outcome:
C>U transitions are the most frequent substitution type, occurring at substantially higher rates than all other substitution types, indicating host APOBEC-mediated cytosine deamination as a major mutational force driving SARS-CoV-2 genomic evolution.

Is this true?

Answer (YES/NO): YES